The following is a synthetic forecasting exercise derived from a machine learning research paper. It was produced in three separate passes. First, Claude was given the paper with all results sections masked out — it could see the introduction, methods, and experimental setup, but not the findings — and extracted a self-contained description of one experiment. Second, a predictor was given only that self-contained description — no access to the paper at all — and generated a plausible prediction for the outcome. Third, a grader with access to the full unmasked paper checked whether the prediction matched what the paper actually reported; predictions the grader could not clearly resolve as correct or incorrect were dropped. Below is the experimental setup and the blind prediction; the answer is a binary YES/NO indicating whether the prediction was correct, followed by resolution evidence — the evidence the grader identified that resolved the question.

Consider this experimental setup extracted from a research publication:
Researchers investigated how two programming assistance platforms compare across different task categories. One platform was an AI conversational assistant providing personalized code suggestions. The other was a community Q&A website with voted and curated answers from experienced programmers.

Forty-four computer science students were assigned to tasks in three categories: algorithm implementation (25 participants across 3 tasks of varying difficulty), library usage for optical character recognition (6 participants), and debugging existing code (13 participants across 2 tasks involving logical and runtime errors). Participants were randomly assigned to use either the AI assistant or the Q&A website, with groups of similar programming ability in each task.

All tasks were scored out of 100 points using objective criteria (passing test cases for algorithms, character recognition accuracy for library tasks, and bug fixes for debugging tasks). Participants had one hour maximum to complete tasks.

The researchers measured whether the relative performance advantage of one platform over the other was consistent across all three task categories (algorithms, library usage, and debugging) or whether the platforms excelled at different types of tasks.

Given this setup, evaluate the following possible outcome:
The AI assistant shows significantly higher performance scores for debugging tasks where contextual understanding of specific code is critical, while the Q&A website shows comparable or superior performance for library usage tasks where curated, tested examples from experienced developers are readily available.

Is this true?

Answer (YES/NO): NO